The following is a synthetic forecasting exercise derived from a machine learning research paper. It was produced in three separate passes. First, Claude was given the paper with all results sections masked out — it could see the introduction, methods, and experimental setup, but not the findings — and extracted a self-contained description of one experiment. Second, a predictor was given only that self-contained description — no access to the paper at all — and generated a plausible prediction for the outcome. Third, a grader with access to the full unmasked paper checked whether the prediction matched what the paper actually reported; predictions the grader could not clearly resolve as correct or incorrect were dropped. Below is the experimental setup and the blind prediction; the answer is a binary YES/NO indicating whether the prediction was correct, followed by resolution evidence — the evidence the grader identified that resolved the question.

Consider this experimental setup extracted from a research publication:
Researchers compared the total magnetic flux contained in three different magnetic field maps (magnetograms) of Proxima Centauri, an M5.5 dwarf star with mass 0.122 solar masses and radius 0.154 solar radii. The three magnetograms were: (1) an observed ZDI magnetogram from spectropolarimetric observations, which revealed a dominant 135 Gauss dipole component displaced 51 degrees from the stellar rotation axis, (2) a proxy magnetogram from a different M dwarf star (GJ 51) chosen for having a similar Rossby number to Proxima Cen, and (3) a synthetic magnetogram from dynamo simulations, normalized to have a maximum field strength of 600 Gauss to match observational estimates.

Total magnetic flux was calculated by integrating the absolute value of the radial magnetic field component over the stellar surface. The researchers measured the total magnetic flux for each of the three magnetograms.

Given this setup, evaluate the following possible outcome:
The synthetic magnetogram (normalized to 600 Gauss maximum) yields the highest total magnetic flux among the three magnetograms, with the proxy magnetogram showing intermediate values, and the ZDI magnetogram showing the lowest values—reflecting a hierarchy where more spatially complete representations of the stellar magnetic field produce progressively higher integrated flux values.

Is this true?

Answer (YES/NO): YES